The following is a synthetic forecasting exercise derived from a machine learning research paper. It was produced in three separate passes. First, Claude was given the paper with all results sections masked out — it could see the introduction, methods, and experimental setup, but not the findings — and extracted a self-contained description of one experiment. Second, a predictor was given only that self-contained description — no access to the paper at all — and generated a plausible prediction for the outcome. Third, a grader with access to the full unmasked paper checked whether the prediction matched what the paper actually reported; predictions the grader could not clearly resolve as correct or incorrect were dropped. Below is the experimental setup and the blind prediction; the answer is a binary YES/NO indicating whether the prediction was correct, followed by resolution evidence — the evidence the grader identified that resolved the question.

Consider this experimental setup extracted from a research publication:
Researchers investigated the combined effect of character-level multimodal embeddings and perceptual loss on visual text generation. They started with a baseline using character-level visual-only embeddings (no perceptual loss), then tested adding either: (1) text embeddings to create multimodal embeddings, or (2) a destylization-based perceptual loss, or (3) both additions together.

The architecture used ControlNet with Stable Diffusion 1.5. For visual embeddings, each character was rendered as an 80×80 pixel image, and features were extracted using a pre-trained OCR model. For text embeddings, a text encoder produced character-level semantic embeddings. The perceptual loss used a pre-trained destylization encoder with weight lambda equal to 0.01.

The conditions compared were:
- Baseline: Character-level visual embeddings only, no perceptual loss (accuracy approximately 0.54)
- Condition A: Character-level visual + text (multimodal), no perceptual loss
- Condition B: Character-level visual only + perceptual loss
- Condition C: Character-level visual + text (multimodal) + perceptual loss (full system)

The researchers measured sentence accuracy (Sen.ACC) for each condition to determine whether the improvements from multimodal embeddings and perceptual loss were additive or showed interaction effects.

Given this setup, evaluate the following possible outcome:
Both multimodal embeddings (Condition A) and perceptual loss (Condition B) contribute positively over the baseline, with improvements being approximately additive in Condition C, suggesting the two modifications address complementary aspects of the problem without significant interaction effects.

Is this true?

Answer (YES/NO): NO